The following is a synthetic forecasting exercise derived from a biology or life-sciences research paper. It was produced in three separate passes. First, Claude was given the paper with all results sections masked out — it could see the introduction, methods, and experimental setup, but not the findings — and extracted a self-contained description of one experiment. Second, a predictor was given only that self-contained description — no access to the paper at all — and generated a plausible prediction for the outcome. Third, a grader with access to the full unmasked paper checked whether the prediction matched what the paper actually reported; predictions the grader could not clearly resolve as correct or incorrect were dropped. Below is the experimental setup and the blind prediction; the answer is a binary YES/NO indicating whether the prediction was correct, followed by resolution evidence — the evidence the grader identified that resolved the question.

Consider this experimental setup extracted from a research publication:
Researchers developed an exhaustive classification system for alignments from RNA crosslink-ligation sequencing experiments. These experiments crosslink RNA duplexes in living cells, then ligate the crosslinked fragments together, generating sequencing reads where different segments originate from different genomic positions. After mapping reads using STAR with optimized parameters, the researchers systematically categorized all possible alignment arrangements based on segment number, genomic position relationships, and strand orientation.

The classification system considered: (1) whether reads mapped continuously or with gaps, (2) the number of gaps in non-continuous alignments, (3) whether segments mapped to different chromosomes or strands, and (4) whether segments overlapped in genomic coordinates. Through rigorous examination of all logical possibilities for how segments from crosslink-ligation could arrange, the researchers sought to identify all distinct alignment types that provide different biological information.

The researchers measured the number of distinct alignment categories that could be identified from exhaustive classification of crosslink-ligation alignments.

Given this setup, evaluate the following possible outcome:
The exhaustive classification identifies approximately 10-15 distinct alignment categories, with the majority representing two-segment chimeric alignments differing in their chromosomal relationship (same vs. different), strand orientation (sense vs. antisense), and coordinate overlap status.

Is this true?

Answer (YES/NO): NO